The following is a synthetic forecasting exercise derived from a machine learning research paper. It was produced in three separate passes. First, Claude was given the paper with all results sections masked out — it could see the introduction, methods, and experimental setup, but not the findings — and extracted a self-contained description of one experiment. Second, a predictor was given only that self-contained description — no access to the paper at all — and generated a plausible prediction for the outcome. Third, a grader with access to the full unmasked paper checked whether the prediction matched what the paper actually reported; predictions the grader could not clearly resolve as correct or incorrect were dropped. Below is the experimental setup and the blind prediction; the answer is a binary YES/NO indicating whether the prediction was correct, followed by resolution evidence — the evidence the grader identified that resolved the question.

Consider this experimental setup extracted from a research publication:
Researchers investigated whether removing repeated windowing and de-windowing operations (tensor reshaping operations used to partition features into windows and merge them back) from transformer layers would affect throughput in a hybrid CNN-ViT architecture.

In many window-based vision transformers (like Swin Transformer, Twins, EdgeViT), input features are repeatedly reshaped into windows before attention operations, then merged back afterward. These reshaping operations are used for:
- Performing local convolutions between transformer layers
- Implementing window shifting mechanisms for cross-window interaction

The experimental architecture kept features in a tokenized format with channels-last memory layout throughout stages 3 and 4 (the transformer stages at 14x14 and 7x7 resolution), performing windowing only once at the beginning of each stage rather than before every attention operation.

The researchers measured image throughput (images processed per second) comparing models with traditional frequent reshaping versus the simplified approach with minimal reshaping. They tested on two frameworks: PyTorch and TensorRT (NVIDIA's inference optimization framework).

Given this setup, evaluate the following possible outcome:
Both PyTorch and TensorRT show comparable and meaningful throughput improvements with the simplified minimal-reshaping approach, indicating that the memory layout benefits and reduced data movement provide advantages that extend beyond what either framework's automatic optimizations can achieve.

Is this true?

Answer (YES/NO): NO